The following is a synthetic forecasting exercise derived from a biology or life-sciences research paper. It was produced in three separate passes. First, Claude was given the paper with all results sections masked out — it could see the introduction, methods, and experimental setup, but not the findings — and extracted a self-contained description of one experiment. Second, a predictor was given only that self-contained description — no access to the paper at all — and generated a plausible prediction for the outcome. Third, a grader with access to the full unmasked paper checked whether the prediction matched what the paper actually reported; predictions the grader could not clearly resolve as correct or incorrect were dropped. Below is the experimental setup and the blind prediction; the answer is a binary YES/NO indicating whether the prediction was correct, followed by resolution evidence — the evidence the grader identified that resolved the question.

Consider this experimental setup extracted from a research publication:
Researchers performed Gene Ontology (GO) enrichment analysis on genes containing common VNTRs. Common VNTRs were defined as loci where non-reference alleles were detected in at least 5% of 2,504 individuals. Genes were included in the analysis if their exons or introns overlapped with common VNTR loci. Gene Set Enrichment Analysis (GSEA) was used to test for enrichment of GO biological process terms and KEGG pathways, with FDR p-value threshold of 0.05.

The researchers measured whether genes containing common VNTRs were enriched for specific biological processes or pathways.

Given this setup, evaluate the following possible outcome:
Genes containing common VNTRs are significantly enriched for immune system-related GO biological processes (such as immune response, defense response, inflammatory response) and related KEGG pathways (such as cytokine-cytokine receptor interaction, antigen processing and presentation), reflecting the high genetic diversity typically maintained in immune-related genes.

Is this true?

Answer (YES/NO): NO